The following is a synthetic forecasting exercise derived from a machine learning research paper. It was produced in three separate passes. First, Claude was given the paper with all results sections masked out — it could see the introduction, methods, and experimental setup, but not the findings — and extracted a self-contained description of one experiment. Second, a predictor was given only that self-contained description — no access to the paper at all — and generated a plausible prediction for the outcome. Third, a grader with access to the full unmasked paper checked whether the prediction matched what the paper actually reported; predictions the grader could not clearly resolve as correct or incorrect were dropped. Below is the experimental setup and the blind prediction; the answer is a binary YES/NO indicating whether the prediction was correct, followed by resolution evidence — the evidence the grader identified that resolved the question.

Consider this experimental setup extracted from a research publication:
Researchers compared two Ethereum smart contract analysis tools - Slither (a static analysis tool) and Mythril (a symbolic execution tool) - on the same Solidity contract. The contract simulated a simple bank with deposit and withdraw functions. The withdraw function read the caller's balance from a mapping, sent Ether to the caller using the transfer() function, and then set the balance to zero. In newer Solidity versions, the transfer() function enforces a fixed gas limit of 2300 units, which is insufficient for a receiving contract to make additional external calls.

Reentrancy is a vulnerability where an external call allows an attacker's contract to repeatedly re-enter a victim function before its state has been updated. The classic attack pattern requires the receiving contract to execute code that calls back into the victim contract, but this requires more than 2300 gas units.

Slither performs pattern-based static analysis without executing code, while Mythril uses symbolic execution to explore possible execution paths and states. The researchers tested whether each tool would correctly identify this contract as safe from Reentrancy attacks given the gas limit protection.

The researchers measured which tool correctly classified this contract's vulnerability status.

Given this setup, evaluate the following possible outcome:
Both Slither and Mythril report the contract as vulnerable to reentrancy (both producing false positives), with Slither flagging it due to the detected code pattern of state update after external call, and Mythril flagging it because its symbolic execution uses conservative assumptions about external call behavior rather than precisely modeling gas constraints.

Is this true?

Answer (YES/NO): NO